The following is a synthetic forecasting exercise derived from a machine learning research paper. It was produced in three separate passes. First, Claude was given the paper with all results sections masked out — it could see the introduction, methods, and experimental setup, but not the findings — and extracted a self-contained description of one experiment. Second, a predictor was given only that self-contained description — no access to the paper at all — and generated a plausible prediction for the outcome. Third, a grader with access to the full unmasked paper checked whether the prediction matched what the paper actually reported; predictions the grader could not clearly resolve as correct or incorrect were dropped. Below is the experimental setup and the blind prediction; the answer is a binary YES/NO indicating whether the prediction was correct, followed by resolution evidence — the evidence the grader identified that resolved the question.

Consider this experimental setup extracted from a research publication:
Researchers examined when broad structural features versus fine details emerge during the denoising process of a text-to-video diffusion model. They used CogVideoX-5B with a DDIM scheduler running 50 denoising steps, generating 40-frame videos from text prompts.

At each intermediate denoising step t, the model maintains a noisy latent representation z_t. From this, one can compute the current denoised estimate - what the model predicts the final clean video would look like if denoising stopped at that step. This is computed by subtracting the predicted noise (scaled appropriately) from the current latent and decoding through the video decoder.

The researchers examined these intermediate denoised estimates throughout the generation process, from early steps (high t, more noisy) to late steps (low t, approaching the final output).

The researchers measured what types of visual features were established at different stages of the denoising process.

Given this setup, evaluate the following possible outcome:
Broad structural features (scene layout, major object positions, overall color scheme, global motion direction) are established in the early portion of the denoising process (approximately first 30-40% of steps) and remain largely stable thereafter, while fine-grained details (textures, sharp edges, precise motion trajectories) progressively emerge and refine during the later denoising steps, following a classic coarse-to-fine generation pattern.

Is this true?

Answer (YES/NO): YES